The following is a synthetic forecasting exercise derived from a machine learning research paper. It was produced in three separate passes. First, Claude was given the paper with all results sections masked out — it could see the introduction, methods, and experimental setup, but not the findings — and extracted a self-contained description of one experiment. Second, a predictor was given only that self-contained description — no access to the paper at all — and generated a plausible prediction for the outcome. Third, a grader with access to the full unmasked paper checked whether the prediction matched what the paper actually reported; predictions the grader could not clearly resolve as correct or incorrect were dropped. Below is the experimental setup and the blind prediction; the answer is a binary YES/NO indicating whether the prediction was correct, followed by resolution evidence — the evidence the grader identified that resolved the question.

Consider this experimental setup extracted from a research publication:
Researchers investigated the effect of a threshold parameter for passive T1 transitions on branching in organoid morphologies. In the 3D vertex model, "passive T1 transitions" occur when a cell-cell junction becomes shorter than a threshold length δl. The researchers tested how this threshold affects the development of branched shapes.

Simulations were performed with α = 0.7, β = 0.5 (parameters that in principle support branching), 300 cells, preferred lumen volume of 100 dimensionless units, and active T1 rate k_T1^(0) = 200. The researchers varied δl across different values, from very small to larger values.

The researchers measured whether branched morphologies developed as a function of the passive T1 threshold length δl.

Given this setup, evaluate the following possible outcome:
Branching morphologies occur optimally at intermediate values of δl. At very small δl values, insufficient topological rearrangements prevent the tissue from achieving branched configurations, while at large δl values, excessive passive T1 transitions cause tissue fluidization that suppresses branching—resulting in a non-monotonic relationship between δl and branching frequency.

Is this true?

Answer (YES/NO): NO